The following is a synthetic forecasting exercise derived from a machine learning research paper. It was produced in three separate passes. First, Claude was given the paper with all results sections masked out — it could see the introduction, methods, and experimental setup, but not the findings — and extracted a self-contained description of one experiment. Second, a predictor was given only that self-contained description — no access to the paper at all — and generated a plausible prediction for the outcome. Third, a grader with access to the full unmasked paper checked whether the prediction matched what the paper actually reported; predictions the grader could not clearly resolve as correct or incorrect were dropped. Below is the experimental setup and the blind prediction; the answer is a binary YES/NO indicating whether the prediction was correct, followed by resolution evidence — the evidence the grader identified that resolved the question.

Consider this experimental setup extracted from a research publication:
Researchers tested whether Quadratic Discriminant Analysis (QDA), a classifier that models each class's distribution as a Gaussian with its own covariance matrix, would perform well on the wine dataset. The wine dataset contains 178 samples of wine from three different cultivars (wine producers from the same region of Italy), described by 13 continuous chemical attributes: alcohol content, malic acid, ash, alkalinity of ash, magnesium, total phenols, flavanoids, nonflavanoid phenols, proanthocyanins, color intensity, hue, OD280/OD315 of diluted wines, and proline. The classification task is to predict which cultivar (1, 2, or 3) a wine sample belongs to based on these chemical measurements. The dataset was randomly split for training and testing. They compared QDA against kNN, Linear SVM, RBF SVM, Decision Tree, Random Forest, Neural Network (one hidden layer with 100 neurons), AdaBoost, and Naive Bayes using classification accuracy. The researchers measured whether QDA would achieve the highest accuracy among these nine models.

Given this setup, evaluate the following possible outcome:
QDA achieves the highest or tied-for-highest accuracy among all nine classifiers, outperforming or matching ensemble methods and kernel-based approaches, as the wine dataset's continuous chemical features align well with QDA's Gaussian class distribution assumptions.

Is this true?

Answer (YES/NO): YES